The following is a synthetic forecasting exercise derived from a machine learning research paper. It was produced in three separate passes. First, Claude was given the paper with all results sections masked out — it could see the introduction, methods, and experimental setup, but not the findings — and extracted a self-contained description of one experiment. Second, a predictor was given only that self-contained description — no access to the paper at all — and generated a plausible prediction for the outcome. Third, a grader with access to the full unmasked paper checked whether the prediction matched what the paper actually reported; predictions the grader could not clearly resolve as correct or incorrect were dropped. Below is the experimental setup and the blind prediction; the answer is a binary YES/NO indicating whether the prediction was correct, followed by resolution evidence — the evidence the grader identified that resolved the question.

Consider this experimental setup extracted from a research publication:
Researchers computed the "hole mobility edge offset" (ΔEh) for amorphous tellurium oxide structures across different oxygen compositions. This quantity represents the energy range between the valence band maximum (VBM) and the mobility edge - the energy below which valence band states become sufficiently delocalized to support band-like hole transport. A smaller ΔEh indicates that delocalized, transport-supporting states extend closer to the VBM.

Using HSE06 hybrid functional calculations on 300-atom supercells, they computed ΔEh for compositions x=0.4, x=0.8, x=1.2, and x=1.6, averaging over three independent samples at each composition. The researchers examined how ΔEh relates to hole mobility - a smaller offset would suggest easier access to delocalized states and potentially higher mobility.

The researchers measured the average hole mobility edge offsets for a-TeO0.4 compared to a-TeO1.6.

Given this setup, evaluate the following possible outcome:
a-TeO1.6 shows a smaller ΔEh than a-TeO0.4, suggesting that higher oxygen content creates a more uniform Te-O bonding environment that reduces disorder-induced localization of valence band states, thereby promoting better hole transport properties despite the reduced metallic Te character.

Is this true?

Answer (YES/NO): NO